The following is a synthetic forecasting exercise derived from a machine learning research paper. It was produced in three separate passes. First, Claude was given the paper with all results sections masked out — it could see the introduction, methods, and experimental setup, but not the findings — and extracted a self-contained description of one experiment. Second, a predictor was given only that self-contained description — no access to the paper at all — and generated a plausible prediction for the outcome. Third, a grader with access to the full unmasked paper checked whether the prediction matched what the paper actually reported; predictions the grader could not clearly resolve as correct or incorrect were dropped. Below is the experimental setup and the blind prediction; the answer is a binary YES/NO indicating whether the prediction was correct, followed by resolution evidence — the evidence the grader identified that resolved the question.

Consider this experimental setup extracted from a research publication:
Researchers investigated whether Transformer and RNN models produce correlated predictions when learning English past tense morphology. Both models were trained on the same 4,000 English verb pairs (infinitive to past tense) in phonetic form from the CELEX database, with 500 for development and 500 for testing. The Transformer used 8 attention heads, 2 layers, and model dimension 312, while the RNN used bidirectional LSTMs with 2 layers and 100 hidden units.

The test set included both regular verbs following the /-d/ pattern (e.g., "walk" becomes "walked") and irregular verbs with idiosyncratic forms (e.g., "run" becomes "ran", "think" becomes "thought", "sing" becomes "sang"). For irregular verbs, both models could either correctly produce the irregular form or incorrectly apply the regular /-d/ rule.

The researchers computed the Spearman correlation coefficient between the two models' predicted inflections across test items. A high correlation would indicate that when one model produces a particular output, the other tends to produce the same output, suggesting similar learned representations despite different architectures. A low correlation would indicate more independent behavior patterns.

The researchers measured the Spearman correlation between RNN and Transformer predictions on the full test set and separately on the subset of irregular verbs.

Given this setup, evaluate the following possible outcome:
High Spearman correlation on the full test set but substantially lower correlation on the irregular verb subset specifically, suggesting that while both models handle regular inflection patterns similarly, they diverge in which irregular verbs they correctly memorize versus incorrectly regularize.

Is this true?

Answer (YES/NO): NO